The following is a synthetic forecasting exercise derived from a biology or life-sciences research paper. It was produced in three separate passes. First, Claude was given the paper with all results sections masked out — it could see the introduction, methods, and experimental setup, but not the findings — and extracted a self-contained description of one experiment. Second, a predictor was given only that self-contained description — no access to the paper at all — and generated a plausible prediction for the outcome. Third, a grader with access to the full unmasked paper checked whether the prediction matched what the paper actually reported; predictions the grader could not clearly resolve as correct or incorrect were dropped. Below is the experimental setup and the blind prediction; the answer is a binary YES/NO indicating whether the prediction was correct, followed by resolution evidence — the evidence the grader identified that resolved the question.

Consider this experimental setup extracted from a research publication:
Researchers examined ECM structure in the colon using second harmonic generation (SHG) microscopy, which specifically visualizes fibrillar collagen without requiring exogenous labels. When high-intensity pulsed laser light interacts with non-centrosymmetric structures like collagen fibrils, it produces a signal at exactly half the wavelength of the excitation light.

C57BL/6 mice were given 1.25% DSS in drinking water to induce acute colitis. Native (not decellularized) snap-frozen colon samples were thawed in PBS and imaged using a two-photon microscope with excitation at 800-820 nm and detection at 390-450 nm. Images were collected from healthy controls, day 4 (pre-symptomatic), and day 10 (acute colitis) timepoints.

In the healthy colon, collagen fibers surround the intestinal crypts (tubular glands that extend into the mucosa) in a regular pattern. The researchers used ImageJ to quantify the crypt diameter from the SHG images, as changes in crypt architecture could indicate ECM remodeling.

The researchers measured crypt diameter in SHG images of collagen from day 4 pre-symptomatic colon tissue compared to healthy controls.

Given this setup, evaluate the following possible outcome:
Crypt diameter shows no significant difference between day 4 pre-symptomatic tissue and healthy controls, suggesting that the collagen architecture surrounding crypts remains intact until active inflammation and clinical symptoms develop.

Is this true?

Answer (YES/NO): NO